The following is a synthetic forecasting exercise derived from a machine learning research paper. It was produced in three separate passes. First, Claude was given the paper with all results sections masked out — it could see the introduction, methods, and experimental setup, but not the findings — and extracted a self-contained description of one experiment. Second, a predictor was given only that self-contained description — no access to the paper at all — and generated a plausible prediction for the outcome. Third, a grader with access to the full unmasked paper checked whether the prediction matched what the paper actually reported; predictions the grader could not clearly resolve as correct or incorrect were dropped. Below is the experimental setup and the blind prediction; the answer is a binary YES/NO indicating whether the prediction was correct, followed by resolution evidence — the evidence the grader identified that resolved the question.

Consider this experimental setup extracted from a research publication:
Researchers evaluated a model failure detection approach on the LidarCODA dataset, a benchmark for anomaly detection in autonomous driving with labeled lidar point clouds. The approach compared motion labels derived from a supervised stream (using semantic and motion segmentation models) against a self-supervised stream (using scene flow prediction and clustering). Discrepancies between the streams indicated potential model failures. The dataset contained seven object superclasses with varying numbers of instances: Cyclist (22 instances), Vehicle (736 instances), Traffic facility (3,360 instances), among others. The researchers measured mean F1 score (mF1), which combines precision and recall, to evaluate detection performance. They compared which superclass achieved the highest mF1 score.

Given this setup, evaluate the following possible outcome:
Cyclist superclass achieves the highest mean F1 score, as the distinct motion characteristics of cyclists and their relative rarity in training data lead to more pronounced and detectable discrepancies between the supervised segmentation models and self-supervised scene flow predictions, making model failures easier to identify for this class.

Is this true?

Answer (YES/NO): YES